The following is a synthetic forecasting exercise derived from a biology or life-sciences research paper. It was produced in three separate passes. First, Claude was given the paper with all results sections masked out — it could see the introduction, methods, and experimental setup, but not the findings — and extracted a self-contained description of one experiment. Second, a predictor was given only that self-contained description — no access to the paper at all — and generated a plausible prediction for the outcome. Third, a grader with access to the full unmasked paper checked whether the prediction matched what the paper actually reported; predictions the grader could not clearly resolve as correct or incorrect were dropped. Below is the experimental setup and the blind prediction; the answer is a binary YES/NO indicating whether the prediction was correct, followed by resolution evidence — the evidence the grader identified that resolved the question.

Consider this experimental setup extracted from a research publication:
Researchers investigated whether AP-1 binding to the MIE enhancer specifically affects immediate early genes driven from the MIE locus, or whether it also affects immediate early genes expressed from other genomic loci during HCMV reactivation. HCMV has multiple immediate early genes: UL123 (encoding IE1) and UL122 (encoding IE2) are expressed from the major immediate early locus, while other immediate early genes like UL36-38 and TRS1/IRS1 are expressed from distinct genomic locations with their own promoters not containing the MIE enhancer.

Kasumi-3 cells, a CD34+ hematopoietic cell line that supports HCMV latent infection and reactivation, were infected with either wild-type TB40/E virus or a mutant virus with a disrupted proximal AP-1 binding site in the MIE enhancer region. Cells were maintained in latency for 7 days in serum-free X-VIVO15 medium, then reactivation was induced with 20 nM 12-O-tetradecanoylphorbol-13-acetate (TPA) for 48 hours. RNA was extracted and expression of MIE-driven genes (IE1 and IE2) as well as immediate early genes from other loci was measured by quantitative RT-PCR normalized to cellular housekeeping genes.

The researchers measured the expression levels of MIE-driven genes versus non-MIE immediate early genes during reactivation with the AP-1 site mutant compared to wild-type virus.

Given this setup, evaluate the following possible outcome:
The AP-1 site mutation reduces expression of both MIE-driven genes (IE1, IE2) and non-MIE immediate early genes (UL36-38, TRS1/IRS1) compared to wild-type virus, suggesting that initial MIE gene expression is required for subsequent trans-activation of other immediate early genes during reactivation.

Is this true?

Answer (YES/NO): NO